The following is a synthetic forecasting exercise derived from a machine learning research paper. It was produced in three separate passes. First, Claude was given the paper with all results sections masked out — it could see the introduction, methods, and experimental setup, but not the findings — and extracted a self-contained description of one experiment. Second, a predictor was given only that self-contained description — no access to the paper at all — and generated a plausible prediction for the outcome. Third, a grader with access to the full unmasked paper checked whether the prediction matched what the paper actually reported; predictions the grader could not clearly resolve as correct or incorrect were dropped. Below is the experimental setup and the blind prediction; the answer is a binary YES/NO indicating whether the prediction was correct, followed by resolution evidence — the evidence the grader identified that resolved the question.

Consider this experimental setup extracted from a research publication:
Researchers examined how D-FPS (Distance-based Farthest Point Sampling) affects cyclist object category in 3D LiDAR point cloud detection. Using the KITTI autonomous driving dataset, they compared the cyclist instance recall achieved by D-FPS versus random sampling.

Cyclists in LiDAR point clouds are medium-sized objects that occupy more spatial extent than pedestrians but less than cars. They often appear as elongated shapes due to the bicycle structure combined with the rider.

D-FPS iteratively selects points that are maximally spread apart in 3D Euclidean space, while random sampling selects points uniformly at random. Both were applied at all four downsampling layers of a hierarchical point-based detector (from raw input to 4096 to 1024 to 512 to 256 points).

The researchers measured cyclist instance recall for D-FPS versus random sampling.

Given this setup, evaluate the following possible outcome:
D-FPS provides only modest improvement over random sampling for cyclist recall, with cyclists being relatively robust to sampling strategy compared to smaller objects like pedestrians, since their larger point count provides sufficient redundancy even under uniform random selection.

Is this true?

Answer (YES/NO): NO